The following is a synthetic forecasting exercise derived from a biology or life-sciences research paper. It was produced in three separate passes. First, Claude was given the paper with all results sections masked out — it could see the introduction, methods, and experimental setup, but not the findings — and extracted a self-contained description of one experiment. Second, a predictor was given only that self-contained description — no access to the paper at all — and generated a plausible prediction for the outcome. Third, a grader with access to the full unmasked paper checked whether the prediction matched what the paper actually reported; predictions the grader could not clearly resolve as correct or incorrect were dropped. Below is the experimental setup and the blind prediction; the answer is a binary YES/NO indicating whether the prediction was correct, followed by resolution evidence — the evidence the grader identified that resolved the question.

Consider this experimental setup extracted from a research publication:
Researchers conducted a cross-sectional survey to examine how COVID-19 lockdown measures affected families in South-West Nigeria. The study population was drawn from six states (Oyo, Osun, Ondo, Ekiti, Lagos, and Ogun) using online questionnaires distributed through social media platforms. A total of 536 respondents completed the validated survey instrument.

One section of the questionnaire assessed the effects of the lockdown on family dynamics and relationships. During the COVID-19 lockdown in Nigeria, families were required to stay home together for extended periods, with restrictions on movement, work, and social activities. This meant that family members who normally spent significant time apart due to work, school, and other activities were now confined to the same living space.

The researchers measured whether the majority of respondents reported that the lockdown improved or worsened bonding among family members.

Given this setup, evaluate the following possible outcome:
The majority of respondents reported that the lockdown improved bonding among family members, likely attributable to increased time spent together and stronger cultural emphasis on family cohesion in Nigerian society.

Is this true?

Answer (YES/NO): YES